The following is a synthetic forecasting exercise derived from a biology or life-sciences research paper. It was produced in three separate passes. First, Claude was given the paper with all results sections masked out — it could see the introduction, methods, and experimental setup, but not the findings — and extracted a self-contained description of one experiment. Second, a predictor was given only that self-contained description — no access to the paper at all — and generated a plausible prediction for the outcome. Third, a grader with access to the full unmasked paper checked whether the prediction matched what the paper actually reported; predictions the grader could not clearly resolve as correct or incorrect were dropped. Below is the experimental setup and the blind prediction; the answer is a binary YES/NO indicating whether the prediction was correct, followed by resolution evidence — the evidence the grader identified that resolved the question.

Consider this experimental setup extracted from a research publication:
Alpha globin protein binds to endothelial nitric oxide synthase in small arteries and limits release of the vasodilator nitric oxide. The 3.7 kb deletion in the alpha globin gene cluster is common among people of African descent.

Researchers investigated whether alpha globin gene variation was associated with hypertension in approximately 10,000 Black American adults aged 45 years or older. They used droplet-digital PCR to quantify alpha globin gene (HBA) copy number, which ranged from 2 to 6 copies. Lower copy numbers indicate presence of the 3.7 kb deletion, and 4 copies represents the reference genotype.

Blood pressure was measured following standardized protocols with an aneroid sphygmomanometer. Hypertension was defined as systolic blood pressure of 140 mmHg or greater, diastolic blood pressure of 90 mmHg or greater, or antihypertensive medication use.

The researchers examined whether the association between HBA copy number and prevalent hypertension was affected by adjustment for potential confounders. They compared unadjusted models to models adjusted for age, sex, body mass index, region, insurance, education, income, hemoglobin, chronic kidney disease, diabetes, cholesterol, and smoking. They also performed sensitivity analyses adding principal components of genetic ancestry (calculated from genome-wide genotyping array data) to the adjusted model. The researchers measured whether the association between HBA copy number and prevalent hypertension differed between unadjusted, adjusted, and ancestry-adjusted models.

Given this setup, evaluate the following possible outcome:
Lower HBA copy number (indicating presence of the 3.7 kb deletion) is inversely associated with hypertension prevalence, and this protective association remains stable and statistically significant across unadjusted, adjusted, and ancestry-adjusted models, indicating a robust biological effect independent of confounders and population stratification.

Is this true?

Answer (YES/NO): NO